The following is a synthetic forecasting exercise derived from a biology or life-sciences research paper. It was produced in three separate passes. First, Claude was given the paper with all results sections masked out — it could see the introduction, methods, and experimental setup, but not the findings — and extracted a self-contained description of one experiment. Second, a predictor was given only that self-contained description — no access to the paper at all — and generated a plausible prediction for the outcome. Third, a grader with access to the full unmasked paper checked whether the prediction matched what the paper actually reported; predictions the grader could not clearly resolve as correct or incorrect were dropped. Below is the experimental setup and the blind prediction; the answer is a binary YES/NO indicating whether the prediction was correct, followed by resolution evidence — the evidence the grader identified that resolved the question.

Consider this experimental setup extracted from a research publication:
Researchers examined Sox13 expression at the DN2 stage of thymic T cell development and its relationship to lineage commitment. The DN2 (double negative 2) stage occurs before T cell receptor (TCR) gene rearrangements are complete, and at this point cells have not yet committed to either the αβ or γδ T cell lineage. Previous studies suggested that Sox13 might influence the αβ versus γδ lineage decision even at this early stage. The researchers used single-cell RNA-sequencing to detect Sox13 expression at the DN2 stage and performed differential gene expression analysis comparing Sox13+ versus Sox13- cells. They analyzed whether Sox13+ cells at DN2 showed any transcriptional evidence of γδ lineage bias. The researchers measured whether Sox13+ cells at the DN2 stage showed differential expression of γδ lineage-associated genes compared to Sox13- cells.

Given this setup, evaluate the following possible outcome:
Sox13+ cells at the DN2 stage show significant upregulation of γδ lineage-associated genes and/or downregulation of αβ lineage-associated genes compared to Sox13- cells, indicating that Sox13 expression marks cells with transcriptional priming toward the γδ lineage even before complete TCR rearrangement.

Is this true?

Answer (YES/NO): YES